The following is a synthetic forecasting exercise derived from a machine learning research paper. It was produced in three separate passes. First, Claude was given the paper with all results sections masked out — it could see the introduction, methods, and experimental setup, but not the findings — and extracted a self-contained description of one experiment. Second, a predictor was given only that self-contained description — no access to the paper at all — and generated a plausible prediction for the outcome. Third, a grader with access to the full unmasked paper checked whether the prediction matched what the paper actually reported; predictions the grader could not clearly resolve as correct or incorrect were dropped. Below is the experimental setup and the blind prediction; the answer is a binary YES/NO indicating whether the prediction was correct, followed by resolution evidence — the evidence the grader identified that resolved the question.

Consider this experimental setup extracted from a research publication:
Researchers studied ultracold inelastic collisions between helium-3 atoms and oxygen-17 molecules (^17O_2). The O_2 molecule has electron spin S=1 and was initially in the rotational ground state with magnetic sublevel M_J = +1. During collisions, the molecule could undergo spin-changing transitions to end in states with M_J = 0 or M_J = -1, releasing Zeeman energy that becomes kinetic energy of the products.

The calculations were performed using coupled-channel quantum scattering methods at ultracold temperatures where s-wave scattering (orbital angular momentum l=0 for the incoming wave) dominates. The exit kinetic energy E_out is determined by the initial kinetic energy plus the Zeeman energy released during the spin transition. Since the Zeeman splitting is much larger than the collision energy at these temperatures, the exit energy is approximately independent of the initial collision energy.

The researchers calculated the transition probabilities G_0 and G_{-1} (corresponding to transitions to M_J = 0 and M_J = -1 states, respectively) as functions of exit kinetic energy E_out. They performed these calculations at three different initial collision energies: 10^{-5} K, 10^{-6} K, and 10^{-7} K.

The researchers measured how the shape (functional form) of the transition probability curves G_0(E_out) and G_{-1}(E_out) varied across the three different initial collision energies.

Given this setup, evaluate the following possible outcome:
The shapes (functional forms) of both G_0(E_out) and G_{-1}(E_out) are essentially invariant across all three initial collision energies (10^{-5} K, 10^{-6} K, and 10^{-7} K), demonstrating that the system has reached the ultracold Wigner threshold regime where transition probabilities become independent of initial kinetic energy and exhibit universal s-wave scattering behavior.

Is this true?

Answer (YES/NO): NO